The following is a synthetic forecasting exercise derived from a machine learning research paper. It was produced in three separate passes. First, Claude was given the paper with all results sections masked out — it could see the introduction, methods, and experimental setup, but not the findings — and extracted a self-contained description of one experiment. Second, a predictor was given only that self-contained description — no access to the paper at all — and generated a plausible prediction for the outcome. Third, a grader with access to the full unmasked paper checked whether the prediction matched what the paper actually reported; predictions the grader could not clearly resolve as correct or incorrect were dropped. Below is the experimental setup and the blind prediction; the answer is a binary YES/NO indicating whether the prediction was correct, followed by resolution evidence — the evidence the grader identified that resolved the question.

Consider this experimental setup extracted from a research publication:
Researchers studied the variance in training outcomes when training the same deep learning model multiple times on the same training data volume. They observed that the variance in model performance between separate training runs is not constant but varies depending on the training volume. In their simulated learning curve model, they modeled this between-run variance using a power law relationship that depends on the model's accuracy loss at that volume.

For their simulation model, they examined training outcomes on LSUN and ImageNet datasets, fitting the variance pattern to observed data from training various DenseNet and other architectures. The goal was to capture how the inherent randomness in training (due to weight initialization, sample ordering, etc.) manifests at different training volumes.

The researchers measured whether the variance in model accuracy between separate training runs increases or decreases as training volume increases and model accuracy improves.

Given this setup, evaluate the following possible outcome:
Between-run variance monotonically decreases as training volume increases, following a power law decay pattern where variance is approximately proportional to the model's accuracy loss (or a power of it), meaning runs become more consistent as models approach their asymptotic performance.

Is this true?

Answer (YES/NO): YES